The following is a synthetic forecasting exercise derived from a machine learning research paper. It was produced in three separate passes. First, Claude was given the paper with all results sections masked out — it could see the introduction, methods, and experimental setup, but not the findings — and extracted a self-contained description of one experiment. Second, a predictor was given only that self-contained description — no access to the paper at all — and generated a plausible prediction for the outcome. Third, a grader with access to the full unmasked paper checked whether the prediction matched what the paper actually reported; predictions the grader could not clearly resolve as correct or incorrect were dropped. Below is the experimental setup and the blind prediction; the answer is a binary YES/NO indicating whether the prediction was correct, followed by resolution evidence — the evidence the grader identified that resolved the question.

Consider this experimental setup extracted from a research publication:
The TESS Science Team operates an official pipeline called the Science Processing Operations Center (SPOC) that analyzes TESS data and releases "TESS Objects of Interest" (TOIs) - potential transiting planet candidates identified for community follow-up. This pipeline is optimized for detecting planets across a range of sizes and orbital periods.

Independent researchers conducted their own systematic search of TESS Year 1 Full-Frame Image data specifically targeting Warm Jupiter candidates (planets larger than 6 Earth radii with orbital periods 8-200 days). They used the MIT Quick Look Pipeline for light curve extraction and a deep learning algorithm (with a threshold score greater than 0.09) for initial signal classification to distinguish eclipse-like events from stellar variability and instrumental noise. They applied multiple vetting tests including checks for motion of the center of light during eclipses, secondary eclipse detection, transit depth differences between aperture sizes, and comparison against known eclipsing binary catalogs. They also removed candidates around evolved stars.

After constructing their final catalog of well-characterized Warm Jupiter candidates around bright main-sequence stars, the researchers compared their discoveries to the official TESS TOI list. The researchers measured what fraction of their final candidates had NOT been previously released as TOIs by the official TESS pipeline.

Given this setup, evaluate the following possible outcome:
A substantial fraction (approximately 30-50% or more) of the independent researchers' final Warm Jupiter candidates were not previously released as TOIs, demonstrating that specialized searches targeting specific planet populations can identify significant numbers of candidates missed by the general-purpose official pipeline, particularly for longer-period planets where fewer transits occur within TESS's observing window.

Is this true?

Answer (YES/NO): YES